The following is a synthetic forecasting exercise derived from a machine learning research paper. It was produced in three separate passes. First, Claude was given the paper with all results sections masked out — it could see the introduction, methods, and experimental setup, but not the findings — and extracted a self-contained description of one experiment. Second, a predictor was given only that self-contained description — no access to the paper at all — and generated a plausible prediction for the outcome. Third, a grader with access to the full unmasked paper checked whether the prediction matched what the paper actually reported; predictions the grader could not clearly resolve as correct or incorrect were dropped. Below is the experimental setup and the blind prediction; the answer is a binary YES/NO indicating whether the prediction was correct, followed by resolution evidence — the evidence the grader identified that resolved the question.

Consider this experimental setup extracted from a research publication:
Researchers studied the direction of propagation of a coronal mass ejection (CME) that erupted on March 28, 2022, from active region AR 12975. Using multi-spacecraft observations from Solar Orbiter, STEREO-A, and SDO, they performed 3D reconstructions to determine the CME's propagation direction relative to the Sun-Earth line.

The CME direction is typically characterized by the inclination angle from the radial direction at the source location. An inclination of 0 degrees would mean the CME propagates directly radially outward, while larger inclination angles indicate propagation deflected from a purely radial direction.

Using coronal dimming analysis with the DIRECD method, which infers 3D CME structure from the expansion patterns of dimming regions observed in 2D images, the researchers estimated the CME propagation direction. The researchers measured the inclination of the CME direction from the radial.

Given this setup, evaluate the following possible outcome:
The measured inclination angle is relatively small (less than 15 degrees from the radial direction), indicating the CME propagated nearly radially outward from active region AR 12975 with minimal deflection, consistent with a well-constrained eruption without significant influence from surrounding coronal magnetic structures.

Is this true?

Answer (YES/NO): YES